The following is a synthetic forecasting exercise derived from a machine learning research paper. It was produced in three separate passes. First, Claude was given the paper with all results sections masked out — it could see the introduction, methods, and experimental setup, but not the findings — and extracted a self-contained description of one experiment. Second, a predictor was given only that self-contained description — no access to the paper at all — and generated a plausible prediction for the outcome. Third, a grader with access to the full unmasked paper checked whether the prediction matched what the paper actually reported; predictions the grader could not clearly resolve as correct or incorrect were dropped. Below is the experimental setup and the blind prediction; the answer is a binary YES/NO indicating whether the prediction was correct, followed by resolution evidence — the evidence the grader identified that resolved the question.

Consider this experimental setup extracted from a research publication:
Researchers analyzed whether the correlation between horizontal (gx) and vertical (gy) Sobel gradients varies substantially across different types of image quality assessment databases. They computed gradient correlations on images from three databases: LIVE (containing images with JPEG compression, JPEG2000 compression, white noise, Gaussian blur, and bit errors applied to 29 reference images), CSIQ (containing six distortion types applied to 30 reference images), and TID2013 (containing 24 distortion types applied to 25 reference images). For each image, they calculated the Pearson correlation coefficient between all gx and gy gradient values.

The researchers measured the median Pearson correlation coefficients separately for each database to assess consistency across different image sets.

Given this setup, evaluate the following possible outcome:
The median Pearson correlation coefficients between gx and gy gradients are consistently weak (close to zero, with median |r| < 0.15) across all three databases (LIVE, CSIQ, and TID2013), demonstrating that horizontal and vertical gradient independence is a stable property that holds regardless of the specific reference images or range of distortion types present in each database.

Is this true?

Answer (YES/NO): YES